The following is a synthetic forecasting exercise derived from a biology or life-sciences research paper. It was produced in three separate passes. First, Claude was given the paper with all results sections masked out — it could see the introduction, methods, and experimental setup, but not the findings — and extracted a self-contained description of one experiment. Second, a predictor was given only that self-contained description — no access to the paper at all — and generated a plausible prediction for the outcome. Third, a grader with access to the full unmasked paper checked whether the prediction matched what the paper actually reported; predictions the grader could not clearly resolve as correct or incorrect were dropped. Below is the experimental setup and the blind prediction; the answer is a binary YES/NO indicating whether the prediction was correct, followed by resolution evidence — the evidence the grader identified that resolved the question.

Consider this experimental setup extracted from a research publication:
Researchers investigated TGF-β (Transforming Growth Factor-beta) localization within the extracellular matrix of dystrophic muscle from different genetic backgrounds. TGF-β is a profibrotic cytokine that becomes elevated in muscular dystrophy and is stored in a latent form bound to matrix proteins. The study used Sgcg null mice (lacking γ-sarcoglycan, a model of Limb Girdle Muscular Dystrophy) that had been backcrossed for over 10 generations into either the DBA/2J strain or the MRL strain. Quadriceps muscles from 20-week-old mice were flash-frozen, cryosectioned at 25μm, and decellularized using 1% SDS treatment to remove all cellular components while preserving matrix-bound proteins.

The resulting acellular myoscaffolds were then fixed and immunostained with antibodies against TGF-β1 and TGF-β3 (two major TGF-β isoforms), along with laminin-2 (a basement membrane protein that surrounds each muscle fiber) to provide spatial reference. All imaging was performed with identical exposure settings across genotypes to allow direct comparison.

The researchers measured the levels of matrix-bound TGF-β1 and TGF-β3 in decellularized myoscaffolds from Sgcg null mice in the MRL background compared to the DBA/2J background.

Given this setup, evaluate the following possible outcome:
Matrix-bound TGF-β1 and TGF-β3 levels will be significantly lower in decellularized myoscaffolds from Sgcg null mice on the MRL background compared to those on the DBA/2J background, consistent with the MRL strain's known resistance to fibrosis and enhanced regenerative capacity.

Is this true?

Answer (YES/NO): YES